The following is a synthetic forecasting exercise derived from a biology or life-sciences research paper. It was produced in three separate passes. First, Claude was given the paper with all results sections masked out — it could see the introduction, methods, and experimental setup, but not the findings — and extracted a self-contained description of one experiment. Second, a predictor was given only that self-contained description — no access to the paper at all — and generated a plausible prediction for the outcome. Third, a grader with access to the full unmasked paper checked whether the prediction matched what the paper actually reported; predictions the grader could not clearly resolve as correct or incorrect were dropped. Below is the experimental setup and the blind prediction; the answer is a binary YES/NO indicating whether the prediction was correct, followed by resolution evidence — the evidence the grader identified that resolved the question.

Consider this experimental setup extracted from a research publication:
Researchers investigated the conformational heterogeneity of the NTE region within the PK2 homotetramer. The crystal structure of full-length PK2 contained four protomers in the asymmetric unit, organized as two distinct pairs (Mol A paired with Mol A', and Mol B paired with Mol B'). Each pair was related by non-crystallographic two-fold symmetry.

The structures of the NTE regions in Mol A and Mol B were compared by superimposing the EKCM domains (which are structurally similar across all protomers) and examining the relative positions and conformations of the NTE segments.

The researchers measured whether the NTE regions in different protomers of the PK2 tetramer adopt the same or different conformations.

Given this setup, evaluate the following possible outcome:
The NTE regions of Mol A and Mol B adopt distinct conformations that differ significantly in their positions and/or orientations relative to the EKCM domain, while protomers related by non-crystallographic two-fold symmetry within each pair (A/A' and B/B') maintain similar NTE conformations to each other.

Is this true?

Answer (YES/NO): YES